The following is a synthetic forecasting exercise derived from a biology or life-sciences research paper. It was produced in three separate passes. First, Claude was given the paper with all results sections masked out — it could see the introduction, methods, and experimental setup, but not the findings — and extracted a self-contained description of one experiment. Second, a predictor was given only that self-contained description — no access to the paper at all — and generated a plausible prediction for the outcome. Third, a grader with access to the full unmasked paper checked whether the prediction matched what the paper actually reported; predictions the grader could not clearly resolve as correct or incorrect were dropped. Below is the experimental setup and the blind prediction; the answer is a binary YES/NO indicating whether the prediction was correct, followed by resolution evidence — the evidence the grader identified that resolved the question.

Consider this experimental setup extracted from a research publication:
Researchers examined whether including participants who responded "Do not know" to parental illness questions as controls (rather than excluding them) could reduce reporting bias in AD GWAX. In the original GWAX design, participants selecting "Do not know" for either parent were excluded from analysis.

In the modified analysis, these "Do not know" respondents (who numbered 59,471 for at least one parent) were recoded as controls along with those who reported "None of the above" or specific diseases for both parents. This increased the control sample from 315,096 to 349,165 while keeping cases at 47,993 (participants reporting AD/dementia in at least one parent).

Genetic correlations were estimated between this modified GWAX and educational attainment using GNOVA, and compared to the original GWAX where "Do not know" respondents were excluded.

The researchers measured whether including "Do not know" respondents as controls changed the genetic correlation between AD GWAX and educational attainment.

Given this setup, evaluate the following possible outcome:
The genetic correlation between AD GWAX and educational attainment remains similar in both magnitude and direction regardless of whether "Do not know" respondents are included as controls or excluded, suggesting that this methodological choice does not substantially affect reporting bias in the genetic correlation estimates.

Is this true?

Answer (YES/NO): NO